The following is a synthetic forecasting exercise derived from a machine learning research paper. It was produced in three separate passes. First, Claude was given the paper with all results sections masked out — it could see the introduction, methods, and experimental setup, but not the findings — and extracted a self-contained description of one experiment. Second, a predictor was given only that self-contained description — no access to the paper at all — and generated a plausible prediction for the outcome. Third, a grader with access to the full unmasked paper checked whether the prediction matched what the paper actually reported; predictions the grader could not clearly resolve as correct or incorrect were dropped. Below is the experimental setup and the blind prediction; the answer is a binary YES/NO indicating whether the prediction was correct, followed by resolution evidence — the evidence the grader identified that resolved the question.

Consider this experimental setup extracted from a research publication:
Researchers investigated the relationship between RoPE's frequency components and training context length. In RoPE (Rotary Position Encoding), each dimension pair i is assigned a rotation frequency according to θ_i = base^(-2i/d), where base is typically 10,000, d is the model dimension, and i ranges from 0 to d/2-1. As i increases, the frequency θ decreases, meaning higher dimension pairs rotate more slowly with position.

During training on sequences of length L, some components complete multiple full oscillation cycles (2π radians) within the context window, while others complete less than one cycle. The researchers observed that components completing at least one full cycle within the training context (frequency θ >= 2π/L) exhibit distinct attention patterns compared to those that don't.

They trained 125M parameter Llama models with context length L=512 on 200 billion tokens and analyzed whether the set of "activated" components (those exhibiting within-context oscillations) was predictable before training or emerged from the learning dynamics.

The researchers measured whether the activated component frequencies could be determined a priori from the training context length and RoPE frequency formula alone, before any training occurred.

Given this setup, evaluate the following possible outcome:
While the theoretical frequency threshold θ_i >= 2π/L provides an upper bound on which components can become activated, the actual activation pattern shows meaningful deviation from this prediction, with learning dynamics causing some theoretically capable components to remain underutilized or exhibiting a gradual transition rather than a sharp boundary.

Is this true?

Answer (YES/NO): NO